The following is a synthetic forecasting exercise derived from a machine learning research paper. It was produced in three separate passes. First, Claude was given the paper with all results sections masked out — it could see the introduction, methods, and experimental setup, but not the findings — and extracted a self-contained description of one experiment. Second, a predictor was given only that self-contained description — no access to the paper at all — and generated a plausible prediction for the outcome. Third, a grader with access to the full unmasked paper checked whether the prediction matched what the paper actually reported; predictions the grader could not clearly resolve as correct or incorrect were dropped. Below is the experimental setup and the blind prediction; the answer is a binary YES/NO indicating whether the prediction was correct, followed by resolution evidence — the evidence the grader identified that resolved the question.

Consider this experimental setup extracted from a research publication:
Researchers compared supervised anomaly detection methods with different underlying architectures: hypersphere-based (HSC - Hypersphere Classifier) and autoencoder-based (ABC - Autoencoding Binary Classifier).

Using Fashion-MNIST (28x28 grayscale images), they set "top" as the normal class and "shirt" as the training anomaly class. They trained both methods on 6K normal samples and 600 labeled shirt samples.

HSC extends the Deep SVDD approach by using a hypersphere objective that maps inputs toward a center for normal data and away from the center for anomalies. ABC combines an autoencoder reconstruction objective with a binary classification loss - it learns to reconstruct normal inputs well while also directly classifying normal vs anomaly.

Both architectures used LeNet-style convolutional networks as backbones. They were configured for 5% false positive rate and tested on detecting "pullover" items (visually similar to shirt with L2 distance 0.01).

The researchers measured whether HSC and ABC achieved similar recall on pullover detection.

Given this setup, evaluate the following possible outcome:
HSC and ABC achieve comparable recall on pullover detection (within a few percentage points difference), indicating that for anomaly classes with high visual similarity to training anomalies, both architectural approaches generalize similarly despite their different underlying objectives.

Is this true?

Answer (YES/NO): YES